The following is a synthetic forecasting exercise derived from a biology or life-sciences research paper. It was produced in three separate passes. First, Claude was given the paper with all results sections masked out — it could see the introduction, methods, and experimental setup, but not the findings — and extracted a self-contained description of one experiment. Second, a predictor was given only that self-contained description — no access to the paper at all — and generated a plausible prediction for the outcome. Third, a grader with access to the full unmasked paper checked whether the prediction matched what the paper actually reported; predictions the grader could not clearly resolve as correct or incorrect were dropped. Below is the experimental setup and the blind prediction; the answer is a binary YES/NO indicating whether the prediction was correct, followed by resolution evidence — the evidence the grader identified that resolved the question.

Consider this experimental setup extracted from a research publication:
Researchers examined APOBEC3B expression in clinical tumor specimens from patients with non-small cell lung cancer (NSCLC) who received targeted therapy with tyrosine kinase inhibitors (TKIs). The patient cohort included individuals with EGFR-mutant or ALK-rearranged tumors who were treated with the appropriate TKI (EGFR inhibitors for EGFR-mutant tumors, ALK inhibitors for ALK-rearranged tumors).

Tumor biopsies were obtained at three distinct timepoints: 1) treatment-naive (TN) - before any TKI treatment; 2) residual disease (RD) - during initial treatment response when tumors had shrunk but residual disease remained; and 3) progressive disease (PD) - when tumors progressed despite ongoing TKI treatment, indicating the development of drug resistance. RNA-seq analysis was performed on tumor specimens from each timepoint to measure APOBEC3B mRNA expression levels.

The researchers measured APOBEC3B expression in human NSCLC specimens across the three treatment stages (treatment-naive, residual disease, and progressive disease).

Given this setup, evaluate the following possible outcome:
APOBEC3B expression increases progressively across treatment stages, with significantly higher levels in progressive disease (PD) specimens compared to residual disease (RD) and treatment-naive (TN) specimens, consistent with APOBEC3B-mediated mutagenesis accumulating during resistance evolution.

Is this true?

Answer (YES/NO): YES